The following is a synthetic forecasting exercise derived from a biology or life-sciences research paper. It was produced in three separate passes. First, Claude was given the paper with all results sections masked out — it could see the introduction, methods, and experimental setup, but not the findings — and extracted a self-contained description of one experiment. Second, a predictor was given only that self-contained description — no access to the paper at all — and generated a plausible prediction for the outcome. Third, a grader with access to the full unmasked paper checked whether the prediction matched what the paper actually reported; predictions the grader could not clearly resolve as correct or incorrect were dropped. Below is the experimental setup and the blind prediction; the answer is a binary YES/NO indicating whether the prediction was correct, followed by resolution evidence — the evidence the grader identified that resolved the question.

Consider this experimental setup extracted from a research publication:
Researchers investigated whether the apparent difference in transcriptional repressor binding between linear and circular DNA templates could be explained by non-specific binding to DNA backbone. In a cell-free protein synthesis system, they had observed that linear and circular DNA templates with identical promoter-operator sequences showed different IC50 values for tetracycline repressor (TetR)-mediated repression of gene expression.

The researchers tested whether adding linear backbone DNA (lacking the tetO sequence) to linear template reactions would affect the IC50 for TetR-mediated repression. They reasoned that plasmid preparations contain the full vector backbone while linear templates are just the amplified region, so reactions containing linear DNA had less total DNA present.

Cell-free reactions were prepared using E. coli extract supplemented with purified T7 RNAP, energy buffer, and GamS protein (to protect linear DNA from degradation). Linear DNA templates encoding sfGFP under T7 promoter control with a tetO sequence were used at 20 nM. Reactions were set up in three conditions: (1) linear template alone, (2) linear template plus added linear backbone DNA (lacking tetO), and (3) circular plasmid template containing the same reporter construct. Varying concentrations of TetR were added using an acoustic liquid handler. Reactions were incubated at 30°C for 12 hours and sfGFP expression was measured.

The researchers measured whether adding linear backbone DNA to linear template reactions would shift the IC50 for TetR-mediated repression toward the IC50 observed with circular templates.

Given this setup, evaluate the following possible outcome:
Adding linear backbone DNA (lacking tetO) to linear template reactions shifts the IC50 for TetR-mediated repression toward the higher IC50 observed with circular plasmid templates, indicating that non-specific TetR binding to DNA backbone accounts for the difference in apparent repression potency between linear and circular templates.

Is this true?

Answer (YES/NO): YES